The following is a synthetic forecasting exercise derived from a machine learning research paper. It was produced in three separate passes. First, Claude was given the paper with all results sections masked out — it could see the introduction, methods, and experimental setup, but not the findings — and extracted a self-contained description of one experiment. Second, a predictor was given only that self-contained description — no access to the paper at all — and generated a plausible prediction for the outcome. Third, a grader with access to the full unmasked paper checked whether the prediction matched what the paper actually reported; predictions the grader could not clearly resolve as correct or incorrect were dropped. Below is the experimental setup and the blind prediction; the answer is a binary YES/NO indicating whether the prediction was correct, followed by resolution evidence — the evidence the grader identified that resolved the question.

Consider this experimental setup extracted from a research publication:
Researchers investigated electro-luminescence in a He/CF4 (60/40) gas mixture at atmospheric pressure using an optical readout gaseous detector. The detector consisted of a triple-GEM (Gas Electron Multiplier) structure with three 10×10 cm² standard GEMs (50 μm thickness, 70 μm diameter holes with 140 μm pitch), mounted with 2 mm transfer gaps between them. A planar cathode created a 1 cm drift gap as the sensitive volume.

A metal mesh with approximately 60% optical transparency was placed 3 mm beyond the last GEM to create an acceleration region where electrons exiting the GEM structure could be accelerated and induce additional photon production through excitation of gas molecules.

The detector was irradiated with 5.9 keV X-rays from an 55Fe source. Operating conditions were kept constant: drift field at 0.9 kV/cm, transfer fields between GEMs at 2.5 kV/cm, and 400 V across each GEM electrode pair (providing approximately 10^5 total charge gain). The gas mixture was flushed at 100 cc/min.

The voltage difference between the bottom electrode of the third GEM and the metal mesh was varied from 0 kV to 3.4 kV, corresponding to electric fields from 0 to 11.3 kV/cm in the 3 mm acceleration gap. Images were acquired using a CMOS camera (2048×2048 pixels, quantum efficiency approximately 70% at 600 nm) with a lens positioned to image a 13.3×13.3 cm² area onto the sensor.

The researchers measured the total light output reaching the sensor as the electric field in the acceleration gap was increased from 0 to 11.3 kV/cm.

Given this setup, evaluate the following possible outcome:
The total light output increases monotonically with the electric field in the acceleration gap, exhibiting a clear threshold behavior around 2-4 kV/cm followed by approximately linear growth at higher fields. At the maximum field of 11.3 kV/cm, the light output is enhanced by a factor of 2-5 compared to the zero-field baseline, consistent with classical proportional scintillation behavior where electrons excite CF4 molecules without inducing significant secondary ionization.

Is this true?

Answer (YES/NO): NO